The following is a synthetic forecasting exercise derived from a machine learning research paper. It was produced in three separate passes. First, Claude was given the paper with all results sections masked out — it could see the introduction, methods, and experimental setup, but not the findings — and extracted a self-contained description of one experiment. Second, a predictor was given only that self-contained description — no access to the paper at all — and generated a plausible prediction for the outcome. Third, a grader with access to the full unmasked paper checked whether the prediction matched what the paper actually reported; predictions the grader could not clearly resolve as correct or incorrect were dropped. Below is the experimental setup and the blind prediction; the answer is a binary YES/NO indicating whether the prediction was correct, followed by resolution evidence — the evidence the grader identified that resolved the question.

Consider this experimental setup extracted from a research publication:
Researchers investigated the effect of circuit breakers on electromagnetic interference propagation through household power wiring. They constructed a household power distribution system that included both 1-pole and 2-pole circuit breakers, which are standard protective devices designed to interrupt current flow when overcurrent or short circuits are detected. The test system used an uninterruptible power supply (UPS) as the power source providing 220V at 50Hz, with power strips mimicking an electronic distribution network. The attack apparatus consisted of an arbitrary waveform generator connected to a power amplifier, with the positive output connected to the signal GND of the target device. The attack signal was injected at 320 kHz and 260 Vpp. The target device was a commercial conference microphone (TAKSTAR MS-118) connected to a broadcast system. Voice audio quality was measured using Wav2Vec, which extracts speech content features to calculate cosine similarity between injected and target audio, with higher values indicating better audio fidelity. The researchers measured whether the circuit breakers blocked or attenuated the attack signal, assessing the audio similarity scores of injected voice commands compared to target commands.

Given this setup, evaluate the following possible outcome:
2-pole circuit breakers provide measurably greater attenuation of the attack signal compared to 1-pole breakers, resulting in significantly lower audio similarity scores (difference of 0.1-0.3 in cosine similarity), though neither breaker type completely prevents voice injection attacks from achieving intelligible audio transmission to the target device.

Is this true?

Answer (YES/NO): NO